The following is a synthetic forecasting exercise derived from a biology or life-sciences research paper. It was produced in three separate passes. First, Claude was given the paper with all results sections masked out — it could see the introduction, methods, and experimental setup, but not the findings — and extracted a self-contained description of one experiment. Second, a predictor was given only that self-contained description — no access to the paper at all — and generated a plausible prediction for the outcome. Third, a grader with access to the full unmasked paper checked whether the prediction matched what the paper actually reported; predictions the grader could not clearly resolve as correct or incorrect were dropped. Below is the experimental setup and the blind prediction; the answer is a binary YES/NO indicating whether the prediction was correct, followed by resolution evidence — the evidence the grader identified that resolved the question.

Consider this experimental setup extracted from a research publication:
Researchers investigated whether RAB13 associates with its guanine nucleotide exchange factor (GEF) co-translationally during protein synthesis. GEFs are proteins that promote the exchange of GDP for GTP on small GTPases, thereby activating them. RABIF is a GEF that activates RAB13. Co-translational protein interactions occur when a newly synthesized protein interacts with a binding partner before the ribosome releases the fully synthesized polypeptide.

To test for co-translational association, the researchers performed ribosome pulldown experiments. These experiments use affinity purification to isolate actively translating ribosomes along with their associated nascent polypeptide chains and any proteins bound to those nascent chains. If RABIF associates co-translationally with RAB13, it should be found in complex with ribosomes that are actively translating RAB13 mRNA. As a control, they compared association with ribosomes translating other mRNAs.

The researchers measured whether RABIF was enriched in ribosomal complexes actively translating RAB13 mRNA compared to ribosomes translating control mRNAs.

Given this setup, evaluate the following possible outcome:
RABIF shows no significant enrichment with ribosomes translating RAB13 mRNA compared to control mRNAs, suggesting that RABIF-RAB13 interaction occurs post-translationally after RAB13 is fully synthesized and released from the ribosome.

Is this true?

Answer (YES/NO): NO